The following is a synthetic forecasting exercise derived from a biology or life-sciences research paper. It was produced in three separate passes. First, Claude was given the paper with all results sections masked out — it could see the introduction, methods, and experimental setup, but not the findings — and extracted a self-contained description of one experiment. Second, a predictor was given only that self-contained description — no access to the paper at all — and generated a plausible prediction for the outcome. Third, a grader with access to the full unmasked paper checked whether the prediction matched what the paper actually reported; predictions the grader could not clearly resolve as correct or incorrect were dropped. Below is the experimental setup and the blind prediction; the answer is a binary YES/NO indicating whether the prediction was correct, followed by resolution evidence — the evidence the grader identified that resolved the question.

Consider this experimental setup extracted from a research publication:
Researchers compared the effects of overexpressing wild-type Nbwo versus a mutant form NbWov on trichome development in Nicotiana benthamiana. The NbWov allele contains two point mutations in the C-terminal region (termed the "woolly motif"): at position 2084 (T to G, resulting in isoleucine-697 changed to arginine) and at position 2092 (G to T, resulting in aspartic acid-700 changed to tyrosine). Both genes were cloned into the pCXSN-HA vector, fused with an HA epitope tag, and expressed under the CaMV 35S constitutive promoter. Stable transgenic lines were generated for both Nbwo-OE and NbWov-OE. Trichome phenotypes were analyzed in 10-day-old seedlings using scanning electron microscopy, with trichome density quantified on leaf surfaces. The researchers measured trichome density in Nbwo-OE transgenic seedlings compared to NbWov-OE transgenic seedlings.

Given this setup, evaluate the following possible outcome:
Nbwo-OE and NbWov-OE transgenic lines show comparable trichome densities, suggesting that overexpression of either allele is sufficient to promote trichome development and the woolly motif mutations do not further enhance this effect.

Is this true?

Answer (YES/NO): NO